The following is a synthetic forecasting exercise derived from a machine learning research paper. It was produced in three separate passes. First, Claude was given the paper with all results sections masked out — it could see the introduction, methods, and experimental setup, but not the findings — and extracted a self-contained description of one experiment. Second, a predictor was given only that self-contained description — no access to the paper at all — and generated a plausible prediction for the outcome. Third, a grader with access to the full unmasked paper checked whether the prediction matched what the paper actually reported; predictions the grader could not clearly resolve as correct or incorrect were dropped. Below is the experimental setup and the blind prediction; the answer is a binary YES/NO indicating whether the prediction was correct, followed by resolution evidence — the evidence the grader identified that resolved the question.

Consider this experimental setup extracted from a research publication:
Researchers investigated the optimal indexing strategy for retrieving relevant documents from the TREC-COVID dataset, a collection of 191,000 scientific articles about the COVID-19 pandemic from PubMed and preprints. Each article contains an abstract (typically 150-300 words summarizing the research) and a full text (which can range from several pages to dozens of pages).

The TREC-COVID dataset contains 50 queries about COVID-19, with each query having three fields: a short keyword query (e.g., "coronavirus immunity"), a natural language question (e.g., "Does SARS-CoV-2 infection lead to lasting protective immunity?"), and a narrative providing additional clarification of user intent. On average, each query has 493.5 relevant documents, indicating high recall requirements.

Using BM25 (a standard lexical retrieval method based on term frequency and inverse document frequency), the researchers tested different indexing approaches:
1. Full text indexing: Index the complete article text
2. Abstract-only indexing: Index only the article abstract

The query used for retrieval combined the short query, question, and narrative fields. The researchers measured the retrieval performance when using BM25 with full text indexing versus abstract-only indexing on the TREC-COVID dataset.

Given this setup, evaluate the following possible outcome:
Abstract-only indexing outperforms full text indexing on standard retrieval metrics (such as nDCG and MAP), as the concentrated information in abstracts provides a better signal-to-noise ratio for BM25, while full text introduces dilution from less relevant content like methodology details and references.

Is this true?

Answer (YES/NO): YES